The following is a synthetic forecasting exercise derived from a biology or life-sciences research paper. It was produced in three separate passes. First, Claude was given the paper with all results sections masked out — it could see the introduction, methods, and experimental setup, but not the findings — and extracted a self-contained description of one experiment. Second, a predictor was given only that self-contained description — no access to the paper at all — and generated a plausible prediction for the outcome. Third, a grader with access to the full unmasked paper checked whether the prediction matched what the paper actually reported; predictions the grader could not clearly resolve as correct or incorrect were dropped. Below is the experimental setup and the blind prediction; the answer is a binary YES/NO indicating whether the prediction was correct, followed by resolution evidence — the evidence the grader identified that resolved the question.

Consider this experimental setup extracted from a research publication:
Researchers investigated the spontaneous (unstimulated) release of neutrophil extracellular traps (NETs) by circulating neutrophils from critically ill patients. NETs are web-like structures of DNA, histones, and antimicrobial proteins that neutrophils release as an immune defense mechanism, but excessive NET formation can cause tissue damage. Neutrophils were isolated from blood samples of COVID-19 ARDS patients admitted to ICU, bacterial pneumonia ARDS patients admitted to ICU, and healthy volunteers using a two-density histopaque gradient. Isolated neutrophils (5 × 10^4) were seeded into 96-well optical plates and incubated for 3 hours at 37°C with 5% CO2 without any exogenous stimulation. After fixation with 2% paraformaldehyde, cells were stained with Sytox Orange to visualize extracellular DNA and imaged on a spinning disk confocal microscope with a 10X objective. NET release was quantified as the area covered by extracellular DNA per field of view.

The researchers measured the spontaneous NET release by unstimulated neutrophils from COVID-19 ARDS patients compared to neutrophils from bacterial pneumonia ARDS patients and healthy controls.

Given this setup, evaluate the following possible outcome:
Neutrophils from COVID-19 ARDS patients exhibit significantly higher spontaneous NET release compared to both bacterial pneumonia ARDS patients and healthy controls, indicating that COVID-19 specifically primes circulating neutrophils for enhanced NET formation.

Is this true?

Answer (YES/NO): YES